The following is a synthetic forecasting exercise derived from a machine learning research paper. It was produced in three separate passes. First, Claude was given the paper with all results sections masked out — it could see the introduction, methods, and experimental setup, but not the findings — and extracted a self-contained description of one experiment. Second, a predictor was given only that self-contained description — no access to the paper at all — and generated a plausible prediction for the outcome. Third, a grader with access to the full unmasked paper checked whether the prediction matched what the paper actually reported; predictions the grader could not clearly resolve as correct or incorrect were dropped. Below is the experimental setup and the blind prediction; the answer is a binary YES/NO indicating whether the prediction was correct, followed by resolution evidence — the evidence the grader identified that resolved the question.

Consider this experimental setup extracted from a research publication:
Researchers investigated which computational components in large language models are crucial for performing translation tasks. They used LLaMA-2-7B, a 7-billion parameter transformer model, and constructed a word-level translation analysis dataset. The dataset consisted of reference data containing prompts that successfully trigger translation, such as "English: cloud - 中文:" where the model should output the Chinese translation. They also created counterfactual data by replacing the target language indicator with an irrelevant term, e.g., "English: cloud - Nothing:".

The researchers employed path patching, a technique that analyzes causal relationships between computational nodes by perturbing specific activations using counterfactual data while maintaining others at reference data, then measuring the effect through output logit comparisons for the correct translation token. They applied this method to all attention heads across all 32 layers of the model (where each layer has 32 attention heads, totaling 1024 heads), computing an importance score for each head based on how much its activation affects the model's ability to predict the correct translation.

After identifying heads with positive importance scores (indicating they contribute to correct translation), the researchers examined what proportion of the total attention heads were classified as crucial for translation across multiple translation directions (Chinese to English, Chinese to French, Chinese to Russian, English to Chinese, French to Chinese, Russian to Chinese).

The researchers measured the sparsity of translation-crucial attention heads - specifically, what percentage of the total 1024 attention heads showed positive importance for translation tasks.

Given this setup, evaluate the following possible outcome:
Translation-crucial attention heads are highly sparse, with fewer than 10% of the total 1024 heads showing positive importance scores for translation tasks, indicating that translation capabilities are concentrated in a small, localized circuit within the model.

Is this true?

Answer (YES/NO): YES